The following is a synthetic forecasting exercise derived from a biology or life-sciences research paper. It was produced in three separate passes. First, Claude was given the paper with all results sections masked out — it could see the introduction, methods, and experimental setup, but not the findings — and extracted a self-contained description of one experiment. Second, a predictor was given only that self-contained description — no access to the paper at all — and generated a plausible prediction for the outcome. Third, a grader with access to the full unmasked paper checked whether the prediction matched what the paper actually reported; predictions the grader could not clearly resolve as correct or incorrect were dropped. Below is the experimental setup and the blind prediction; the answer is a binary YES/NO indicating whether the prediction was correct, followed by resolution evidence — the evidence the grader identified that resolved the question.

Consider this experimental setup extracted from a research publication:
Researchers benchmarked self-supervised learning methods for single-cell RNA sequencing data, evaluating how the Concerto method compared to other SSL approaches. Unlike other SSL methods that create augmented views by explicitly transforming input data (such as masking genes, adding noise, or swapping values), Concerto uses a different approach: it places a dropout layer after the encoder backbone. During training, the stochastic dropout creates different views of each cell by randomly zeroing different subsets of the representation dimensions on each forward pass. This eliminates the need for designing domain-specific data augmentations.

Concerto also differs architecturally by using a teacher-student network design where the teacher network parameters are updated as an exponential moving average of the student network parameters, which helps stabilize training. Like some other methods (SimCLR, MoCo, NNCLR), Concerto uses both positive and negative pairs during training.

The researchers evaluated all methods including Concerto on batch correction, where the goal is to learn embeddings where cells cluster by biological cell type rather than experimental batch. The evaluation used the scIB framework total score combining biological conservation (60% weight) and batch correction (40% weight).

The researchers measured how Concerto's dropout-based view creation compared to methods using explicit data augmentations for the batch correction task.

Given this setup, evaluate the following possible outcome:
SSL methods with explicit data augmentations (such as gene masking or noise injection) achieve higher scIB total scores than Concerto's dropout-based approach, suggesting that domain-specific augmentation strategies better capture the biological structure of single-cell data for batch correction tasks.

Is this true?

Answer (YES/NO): YES